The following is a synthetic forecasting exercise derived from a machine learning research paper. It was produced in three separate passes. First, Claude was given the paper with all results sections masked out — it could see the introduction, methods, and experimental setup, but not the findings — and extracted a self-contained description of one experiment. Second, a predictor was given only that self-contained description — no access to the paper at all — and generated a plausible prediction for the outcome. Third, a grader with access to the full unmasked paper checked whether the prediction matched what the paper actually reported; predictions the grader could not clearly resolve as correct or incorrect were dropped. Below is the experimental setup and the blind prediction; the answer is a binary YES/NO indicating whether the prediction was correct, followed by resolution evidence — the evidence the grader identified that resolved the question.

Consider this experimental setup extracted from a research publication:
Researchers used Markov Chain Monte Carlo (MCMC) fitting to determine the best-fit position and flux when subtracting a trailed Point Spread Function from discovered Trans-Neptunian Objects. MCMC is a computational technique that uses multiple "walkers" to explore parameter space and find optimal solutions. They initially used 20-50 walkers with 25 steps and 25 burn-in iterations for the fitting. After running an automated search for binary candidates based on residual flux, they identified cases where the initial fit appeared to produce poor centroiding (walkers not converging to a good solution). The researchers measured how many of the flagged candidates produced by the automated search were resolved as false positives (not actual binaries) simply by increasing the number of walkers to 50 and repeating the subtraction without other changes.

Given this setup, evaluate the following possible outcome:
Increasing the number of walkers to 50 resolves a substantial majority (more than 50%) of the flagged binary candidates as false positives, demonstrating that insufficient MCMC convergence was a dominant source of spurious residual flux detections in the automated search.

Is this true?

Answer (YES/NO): NO